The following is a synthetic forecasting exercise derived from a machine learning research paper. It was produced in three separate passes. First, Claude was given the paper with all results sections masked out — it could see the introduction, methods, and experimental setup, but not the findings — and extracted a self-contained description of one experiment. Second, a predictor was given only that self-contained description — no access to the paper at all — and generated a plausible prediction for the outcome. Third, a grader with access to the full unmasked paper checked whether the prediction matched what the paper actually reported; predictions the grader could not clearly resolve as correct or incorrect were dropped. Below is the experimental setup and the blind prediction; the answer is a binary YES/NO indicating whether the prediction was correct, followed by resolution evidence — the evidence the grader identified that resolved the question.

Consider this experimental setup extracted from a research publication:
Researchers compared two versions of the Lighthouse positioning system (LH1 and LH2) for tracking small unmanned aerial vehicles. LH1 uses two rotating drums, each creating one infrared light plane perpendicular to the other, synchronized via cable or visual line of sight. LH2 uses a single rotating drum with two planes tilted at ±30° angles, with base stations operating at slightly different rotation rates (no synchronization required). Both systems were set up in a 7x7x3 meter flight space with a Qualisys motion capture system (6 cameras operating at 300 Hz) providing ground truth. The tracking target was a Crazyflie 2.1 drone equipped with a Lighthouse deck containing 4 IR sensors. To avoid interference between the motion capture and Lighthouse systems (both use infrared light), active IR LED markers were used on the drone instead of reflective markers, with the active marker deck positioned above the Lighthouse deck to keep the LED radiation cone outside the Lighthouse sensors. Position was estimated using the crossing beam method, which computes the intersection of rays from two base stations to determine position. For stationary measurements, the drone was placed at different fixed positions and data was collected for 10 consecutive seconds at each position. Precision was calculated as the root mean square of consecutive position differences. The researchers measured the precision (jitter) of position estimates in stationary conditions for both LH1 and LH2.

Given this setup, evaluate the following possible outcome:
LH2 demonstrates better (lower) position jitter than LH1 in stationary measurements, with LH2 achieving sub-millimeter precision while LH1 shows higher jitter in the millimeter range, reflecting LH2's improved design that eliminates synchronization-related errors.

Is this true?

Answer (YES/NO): NO